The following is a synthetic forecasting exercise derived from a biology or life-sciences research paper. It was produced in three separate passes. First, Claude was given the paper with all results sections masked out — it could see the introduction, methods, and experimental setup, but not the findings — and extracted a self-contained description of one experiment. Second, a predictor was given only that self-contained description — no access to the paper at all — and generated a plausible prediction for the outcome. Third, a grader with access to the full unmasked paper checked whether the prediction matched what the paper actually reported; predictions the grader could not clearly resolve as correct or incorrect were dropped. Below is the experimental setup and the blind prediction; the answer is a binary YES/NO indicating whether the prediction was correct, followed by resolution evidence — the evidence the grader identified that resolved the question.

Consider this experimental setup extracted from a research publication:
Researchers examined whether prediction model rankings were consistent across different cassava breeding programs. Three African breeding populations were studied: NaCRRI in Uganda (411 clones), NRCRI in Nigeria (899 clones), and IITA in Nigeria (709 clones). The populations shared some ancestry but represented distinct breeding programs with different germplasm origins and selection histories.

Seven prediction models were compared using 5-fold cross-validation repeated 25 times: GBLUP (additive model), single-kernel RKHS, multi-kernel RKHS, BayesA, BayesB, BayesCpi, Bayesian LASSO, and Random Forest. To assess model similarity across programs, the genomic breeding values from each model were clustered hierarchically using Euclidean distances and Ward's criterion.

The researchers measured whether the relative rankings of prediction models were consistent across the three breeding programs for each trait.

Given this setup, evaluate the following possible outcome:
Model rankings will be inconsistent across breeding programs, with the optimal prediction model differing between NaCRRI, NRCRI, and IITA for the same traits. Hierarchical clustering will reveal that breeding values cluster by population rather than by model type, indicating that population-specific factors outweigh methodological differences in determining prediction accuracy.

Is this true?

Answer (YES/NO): NO